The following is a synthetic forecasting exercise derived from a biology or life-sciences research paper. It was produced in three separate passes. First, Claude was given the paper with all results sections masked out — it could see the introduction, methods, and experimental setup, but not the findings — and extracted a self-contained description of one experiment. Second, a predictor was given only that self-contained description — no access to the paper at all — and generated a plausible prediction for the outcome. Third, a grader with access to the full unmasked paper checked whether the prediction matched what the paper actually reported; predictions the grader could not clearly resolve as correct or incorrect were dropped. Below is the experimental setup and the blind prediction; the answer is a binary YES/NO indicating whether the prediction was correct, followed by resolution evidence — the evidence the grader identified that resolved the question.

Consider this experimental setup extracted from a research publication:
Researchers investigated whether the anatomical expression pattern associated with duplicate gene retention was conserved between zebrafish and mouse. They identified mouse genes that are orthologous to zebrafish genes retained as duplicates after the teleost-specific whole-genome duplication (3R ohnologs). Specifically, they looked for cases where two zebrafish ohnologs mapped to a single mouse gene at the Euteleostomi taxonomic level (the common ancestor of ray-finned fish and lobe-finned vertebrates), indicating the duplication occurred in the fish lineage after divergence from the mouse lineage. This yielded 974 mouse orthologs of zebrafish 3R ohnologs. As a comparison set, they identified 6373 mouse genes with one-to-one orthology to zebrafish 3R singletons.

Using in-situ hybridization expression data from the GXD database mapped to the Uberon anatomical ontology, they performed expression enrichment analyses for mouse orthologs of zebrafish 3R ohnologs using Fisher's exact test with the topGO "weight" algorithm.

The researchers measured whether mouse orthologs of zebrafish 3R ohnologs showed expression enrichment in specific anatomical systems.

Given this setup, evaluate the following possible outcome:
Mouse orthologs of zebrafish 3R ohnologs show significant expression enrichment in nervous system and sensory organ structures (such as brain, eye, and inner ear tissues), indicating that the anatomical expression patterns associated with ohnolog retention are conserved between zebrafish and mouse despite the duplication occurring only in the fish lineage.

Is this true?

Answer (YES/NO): YES